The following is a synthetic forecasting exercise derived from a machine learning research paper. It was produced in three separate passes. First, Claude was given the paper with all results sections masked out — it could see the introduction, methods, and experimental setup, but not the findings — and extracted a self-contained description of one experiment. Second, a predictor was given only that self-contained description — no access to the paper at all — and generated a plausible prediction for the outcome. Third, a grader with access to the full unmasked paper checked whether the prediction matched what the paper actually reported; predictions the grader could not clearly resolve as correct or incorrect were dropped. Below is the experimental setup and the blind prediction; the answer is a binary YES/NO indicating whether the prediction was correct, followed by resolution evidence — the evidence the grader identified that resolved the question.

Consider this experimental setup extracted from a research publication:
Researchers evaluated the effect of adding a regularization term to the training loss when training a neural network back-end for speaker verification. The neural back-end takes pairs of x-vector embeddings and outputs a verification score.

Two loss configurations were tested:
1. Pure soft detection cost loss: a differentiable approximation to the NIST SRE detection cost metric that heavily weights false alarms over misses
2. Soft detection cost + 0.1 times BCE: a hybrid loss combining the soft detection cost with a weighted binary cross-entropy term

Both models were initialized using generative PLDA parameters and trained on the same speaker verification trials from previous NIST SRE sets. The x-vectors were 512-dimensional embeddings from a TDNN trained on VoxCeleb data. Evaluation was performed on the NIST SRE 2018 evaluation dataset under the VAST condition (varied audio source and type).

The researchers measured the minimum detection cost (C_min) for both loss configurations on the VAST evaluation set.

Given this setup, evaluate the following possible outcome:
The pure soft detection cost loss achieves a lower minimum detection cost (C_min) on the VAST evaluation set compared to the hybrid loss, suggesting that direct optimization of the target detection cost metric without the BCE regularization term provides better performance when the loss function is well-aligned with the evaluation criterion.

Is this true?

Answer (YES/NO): YES